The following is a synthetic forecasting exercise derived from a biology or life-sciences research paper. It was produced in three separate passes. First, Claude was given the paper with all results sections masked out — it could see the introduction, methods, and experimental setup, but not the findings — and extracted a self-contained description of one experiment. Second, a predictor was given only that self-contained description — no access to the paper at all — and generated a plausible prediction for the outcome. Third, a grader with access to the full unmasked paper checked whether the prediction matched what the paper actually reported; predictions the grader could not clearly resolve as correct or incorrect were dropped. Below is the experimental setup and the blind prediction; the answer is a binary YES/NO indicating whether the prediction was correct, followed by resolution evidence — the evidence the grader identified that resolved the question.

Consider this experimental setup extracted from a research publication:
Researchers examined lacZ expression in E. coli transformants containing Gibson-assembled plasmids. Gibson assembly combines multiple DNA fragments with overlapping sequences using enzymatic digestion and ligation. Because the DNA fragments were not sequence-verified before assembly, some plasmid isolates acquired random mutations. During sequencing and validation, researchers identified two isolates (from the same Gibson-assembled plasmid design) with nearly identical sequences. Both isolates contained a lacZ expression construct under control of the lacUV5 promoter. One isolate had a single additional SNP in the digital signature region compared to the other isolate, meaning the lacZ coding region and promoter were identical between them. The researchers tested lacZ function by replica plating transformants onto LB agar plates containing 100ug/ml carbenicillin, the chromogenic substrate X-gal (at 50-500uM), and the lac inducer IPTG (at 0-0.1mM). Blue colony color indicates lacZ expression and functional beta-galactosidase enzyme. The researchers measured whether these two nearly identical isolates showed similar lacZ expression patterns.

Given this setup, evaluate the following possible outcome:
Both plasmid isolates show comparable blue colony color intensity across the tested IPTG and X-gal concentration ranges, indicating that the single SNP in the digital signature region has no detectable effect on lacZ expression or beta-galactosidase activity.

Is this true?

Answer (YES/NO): NO